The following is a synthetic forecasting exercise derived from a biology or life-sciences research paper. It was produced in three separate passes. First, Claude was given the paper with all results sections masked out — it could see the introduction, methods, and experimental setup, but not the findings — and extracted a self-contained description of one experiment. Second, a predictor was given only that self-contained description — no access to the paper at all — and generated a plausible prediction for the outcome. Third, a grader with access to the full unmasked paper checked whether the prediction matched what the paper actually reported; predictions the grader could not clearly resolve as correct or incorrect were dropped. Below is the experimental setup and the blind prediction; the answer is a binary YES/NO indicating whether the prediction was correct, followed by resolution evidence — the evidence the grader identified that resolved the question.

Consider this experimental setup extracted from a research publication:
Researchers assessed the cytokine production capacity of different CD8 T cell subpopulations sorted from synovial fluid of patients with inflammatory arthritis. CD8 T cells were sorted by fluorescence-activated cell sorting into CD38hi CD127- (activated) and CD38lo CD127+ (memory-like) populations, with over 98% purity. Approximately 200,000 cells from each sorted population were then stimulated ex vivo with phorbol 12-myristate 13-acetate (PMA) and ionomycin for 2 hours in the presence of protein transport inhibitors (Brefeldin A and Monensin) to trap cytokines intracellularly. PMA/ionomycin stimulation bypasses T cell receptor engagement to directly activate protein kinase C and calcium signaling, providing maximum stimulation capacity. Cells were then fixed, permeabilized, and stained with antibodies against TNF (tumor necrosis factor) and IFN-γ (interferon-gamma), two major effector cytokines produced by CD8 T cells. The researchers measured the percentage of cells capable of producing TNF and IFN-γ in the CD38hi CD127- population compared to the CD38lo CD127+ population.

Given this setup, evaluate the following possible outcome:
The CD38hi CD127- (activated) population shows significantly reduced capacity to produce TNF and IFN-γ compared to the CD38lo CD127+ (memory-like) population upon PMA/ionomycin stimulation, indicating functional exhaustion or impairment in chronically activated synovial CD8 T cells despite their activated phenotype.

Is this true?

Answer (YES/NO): NO